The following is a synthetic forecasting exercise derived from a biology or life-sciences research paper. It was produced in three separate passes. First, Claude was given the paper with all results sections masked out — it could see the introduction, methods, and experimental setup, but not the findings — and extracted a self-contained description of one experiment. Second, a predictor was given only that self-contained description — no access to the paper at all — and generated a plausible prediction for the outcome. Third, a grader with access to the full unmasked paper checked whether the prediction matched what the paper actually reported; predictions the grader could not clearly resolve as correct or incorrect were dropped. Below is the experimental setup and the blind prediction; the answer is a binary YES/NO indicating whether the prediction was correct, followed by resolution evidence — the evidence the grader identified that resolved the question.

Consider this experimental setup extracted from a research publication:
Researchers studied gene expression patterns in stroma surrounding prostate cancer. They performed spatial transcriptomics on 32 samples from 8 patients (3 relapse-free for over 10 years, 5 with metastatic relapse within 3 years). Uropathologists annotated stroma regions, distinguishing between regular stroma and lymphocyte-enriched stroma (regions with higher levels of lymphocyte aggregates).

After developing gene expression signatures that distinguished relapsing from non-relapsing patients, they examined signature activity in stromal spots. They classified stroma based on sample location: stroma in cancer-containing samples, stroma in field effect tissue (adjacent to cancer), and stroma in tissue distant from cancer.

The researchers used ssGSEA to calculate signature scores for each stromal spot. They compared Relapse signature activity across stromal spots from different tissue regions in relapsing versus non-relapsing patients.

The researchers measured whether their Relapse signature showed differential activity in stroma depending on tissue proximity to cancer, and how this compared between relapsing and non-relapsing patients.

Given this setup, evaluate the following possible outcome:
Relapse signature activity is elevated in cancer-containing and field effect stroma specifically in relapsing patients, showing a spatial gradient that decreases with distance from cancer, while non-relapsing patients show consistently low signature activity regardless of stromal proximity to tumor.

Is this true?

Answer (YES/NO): NO